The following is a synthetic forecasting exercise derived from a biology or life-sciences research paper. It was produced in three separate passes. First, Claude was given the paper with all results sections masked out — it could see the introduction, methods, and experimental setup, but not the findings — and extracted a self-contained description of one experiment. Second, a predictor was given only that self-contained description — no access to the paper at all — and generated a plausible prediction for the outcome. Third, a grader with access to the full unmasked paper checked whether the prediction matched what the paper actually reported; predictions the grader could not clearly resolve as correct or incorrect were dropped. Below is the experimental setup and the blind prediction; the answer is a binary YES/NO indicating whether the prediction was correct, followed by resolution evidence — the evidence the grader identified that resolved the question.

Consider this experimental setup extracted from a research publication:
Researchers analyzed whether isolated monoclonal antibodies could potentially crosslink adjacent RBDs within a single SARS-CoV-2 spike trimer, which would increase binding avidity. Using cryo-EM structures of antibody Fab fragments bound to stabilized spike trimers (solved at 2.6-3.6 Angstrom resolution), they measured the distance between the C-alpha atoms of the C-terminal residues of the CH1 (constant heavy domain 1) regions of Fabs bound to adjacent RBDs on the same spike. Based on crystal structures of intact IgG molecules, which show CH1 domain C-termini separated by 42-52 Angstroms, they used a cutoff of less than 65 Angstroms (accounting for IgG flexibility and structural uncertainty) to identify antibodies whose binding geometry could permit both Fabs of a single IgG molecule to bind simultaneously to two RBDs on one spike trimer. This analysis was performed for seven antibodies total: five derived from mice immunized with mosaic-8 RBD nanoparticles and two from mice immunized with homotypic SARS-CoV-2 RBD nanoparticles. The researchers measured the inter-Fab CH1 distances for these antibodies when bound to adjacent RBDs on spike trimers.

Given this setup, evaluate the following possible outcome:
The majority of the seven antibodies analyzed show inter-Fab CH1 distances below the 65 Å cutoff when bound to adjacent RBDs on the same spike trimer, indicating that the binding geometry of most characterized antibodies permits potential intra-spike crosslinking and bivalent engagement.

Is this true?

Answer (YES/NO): NO